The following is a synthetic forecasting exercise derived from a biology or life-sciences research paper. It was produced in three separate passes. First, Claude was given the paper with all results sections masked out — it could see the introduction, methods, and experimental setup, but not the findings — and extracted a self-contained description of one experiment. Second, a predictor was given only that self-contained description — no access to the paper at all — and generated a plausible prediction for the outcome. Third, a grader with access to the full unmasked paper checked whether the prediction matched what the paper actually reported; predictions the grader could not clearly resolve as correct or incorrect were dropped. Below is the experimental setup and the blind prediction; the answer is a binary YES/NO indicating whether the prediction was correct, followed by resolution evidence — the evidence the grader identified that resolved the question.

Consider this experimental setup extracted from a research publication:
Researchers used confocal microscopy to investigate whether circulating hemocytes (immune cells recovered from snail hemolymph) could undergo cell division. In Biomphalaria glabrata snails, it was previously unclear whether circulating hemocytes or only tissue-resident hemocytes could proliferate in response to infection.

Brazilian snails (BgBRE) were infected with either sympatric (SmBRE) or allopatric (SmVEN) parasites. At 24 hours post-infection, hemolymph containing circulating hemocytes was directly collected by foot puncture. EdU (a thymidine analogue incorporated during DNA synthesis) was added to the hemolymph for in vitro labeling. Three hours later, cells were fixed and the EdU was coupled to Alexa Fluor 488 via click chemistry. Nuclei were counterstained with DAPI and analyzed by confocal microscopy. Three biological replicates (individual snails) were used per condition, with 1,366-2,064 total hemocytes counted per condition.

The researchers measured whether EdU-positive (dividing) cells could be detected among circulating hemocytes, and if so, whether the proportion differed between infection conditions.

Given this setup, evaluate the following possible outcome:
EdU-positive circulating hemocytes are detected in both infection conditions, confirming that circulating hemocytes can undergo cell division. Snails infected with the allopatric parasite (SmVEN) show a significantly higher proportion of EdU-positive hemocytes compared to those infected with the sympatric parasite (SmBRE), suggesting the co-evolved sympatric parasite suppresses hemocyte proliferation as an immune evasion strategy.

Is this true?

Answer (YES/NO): YES